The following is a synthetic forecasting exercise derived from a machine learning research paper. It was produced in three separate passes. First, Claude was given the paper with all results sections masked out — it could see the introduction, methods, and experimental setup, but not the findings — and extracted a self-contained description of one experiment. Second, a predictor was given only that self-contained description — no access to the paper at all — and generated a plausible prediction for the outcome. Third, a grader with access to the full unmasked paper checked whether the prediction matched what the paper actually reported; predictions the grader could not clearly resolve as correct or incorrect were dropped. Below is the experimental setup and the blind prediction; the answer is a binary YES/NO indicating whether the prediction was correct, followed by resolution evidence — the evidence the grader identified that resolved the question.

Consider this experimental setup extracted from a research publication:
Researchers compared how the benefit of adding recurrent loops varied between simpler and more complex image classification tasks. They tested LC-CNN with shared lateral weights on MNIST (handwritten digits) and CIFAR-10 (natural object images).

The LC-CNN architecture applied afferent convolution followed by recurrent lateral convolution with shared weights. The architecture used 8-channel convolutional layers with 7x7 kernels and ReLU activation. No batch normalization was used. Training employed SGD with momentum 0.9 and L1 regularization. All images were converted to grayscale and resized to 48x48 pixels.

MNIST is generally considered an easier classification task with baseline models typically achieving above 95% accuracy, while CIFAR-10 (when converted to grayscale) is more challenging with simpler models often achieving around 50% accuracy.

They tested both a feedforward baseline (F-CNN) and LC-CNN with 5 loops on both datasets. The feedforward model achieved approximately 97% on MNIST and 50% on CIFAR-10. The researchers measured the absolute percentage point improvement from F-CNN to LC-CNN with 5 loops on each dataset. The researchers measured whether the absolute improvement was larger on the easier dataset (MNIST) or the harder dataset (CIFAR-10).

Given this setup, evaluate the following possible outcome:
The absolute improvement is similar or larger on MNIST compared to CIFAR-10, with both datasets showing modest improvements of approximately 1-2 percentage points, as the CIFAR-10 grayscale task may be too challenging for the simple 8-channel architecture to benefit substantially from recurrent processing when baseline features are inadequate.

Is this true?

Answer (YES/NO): NO